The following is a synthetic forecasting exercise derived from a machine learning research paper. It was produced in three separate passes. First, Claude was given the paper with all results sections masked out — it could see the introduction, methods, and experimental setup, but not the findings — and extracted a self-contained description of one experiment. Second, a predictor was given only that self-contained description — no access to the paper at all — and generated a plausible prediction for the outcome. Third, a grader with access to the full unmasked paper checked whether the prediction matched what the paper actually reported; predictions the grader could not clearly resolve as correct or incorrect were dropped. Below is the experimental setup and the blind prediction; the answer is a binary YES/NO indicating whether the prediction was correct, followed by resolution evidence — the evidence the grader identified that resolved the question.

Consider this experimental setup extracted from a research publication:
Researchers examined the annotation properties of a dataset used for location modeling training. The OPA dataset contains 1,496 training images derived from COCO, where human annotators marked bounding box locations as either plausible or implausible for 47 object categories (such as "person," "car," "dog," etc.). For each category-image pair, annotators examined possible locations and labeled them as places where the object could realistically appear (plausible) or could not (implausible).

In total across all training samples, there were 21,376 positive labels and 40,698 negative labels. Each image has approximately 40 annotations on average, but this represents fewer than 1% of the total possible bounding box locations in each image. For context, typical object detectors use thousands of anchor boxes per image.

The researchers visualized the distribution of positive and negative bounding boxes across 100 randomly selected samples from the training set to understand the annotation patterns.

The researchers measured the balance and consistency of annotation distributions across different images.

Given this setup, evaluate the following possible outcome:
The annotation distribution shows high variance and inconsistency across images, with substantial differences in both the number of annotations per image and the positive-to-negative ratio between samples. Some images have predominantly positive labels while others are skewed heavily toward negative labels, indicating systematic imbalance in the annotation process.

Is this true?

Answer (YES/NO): YES